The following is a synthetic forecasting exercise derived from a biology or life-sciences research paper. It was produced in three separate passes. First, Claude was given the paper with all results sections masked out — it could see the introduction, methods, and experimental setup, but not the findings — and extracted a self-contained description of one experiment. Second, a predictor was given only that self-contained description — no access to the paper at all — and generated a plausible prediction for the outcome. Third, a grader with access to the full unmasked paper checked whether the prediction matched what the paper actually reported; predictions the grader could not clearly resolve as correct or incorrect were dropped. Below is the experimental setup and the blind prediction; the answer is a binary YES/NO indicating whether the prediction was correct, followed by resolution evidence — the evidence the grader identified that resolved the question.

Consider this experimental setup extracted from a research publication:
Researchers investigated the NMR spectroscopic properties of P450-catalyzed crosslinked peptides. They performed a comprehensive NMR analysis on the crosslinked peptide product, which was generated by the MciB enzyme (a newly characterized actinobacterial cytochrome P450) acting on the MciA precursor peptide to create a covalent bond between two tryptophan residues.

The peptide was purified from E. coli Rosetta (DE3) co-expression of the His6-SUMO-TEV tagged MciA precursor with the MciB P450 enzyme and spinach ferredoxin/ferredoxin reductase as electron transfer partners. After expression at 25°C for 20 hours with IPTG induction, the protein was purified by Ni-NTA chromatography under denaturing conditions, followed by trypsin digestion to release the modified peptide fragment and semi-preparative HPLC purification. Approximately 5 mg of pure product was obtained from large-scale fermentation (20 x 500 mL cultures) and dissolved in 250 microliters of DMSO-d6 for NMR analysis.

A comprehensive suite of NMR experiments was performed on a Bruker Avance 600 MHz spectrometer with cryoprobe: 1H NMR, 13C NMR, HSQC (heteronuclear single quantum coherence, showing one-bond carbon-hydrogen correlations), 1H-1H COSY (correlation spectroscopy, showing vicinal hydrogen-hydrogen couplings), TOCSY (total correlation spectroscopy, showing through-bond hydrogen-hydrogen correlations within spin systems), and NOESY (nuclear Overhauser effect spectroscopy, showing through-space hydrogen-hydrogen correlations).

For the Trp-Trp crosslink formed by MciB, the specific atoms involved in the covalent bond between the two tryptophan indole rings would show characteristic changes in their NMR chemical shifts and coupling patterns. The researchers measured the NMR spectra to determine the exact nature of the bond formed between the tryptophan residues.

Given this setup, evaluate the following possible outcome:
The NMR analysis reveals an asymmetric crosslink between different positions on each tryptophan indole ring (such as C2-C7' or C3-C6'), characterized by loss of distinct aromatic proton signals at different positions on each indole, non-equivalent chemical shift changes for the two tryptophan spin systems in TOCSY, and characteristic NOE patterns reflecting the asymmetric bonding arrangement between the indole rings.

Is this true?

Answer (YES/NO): NO